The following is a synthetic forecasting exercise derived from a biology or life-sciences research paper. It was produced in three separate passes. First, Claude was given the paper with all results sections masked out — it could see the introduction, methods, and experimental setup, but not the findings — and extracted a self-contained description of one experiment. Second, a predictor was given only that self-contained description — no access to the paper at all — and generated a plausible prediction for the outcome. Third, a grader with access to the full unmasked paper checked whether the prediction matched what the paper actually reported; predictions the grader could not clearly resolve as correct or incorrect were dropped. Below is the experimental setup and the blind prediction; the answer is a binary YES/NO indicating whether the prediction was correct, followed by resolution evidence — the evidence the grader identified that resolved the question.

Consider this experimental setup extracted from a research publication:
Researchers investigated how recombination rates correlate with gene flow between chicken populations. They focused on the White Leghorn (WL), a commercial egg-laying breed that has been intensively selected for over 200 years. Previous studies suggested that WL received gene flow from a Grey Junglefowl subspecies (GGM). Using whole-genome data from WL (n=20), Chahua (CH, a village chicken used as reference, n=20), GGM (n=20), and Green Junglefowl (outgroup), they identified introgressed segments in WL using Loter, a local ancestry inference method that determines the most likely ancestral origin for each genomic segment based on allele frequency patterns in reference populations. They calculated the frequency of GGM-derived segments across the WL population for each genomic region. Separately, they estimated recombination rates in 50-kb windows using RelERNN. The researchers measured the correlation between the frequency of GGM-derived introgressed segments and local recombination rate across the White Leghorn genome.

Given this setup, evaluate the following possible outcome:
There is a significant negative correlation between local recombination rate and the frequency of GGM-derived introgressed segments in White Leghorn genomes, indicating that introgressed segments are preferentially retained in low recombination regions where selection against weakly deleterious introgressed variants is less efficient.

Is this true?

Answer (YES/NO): NO